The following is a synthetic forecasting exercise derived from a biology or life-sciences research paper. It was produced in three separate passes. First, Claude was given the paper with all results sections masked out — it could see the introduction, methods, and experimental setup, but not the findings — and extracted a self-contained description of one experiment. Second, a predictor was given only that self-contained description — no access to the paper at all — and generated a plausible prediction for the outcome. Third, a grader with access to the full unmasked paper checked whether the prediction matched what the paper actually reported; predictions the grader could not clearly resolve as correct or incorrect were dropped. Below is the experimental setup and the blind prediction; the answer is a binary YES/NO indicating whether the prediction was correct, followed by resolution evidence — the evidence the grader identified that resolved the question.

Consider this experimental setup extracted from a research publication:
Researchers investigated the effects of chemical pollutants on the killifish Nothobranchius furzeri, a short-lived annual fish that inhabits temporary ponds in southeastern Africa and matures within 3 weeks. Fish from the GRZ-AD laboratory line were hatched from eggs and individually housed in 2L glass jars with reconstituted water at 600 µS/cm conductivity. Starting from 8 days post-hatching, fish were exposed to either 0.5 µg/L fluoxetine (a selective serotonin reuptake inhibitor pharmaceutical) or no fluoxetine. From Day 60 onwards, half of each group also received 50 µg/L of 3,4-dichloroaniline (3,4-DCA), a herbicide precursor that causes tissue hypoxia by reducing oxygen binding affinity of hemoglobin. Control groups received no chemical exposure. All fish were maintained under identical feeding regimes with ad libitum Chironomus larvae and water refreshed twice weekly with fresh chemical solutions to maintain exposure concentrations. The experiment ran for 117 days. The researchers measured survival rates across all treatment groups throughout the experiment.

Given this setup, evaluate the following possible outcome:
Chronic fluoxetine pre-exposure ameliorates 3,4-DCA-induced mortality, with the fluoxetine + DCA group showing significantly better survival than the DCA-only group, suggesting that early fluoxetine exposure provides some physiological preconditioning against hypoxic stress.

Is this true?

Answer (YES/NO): NO